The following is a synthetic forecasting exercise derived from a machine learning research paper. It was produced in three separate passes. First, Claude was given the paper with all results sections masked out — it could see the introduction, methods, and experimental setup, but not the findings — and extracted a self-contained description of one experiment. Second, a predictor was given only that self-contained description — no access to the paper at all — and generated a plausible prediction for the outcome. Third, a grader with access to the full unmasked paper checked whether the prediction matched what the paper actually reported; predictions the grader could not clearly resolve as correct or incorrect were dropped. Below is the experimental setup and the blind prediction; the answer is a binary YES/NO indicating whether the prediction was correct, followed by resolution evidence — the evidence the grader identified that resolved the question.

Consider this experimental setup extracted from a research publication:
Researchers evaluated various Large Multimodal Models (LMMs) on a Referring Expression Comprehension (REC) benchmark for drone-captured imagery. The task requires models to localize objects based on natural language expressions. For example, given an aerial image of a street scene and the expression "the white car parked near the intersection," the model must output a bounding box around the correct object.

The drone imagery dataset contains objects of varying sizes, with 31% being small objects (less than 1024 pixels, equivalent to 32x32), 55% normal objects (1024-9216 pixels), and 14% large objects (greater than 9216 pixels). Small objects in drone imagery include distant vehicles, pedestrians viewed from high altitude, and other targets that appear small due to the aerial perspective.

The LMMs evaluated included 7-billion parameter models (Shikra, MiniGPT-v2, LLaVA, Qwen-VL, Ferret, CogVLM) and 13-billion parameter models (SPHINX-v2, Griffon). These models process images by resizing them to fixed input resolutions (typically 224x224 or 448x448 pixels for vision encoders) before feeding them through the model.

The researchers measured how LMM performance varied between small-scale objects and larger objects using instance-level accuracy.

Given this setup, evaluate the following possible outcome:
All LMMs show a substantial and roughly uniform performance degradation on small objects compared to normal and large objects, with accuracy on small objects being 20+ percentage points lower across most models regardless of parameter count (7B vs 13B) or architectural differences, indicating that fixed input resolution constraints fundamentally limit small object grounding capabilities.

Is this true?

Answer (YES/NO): NO